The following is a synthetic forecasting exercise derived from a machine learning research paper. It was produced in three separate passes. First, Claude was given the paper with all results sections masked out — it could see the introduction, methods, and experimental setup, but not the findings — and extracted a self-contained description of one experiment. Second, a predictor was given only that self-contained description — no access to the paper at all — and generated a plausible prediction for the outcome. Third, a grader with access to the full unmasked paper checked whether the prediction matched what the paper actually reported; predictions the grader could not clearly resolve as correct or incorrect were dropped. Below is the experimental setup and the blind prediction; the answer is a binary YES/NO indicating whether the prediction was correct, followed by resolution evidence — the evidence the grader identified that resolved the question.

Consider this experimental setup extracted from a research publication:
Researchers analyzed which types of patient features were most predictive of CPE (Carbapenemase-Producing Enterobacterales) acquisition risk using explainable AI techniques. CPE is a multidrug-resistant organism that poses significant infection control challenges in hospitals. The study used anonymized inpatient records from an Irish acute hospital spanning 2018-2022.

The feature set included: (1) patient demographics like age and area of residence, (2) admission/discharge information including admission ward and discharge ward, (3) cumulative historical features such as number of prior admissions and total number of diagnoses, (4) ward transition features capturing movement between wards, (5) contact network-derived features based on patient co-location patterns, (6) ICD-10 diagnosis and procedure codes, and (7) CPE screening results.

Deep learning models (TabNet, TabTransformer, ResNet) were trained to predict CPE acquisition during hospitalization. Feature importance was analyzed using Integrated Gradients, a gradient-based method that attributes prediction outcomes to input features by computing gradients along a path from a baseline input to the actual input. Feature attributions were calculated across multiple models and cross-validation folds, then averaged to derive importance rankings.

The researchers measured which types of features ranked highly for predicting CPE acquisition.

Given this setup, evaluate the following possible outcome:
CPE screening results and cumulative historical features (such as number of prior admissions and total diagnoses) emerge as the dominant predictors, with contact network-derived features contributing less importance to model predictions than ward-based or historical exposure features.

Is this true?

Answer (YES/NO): NO